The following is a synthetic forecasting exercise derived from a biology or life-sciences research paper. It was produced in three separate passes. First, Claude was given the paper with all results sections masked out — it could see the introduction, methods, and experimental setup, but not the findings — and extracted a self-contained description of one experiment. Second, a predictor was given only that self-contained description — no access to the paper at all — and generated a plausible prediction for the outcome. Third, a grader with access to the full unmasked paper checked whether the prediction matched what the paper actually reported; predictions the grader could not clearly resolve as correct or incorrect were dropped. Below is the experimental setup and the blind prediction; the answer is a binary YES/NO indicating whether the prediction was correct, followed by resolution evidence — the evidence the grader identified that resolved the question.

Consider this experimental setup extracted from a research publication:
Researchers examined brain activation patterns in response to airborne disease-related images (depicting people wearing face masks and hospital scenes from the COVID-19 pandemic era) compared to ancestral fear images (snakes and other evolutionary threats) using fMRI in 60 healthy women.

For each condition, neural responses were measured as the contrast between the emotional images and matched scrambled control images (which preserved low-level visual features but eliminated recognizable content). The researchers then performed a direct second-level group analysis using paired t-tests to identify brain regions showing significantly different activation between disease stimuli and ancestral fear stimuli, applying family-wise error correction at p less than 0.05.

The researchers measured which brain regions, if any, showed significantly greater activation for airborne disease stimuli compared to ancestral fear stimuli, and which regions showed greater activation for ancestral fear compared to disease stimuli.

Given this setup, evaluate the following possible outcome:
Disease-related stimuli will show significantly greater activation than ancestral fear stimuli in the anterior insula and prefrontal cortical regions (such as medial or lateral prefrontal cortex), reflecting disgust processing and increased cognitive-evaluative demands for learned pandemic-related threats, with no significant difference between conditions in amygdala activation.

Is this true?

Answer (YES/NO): NO